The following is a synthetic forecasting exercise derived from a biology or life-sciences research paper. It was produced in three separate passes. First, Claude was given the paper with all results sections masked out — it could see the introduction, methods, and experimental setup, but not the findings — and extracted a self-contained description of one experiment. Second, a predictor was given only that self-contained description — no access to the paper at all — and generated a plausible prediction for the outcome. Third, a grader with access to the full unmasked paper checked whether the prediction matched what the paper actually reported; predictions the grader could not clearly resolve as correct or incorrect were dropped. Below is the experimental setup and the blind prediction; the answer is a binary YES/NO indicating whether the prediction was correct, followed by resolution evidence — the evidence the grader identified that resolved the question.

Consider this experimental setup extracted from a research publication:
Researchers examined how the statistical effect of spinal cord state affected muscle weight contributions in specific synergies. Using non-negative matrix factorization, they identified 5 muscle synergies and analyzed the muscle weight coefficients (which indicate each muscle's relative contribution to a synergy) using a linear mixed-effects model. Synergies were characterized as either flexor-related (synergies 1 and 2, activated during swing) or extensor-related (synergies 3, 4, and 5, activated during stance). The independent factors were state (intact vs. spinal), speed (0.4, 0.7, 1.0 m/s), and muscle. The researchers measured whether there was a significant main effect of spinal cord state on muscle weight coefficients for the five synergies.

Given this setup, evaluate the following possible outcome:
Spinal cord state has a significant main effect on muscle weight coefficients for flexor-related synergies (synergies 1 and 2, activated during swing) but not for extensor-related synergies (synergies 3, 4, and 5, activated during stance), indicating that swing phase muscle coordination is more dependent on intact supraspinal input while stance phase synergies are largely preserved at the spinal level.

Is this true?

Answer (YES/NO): NO